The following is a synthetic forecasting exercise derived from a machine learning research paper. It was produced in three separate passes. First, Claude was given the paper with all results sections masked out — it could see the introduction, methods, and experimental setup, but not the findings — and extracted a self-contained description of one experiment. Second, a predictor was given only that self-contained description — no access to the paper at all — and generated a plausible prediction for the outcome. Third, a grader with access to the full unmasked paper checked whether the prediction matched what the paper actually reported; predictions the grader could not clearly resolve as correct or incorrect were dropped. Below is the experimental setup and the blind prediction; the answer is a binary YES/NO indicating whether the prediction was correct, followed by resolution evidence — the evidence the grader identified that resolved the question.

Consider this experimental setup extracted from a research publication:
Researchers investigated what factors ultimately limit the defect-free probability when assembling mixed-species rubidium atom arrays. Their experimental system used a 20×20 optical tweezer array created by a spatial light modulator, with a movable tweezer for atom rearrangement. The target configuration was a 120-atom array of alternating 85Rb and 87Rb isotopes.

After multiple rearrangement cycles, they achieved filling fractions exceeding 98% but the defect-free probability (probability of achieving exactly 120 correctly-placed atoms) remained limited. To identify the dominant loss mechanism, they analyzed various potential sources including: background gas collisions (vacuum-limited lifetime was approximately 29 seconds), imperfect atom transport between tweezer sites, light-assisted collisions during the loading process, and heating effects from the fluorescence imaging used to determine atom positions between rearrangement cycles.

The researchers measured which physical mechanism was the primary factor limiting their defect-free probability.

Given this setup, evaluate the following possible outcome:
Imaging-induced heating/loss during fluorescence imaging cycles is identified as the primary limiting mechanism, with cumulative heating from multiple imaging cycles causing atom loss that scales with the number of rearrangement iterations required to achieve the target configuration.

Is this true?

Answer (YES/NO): YES